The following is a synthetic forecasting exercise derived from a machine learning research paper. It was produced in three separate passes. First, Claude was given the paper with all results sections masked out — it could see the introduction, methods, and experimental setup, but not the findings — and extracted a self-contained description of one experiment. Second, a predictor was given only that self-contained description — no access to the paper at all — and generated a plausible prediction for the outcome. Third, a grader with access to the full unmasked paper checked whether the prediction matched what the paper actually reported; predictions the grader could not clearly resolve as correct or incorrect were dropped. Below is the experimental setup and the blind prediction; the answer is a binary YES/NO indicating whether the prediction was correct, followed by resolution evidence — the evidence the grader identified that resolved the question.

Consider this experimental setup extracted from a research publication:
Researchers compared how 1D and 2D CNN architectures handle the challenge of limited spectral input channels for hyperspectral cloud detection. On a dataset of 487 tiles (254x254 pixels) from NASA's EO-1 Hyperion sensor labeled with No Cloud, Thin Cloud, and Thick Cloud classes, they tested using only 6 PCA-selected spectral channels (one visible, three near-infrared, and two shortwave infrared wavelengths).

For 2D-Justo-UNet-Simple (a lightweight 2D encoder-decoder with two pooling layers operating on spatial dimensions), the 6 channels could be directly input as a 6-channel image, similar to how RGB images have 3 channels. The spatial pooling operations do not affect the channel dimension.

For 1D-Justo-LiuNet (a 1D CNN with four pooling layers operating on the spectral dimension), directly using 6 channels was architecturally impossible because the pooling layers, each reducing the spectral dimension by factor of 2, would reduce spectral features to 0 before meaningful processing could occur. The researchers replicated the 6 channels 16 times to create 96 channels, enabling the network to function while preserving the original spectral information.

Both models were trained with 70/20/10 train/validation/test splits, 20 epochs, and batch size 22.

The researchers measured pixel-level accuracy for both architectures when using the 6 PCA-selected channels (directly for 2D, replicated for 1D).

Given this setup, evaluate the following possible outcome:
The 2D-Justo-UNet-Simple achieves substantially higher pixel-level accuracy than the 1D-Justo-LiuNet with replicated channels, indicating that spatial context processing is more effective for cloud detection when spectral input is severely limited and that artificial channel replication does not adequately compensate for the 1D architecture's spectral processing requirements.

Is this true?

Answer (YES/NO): NO